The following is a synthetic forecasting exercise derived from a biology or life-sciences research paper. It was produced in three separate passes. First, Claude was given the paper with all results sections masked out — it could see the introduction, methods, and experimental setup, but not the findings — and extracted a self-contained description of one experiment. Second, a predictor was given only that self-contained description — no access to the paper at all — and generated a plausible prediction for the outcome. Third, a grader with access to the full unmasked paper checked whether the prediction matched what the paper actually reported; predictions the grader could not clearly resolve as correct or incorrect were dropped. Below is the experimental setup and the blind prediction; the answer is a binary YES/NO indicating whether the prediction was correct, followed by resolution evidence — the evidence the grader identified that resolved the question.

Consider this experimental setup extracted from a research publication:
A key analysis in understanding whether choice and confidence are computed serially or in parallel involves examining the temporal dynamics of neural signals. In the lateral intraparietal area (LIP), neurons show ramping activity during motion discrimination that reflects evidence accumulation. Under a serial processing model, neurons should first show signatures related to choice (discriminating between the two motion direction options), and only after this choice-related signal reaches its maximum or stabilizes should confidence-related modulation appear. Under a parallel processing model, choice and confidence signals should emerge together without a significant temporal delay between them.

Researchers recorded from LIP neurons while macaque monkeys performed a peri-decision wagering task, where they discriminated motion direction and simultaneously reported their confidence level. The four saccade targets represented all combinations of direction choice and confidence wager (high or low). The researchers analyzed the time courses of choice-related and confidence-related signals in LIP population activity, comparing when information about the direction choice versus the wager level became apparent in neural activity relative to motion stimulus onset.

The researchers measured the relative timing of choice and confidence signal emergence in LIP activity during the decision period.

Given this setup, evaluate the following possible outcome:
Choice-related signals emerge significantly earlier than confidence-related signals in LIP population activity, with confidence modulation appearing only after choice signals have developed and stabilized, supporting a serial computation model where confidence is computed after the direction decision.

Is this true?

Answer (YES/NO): NO